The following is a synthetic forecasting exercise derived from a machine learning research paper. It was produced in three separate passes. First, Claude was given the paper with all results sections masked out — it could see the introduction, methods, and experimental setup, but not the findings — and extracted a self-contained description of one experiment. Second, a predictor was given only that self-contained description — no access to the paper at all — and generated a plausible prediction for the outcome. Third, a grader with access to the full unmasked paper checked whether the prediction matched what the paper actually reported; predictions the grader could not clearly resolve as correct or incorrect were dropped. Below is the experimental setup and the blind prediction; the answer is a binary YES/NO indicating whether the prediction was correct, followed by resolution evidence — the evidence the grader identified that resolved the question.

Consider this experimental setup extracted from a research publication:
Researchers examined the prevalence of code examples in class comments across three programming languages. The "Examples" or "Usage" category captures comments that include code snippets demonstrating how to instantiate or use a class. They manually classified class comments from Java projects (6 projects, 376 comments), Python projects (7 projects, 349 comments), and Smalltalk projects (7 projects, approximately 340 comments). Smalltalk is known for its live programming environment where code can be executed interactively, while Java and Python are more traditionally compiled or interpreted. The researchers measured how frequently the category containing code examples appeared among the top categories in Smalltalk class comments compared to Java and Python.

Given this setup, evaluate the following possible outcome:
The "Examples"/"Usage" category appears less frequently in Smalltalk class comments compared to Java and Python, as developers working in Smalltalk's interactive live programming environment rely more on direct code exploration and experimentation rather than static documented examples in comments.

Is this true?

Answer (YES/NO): NO